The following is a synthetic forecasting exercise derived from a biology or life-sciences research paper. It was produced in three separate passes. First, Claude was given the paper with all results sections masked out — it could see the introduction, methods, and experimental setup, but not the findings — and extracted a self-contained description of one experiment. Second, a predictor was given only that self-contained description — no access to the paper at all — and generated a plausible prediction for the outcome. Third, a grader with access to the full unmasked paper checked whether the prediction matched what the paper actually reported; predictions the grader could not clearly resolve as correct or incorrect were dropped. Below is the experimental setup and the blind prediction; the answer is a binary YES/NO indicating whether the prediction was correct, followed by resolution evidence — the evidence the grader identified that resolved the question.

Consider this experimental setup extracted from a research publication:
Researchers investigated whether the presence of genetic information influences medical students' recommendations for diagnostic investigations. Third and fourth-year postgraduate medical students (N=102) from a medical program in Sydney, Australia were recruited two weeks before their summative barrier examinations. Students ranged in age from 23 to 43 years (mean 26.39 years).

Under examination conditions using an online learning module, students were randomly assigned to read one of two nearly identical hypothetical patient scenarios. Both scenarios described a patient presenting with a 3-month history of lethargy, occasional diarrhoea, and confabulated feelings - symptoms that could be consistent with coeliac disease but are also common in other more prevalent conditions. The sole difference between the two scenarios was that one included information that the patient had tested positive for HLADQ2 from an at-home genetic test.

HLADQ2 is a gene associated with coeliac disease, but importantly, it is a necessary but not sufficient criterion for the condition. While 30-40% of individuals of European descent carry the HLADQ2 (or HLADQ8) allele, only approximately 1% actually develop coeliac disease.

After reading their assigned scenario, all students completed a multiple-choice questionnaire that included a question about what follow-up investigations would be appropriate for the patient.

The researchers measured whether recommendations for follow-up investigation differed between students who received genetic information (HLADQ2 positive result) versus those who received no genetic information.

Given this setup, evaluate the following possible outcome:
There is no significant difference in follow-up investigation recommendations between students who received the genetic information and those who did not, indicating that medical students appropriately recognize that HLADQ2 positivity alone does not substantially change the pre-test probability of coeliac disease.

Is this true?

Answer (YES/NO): NO